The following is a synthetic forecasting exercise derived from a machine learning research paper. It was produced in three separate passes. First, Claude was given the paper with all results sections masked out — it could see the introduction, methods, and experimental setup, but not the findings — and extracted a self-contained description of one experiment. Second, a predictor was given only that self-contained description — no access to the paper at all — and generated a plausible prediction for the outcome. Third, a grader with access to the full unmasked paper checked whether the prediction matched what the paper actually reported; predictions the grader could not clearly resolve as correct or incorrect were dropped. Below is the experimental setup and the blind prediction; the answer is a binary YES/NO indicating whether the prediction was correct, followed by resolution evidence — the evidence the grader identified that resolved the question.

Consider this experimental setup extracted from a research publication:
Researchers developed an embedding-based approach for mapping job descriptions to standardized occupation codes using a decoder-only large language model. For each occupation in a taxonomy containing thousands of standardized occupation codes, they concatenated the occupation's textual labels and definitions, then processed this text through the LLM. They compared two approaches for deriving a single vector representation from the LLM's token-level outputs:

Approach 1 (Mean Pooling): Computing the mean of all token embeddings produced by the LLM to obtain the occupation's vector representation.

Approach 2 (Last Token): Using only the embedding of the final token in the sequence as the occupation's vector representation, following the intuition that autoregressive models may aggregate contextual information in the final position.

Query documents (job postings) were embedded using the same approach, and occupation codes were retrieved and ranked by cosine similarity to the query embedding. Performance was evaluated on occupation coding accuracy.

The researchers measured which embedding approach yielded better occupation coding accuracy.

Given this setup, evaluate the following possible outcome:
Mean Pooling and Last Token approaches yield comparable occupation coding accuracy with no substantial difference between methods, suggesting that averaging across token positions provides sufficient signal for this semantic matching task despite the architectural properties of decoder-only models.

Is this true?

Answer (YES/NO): NO